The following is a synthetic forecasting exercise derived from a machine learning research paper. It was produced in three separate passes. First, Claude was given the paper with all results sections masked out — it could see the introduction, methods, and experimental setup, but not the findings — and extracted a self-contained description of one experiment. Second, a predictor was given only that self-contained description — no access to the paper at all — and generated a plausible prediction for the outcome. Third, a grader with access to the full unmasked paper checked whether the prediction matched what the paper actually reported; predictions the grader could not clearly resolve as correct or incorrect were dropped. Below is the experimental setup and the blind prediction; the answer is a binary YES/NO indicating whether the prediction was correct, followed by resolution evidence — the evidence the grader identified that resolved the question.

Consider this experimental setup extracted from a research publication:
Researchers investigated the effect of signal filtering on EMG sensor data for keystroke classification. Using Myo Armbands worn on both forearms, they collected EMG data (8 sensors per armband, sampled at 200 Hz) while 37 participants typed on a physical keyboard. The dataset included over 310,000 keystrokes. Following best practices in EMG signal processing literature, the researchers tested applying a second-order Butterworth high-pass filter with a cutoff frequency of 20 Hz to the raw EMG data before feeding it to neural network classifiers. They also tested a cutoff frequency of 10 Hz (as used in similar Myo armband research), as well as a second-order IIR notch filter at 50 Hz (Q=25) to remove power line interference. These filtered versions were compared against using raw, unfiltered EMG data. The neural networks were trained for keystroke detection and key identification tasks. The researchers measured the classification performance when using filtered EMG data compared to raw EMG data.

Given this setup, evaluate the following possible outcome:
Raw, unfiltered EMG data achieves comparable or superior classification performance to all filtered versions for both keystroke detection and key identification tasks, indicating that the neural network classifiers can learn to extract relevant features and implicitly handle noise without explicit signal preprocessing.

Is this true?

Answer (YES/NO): YES